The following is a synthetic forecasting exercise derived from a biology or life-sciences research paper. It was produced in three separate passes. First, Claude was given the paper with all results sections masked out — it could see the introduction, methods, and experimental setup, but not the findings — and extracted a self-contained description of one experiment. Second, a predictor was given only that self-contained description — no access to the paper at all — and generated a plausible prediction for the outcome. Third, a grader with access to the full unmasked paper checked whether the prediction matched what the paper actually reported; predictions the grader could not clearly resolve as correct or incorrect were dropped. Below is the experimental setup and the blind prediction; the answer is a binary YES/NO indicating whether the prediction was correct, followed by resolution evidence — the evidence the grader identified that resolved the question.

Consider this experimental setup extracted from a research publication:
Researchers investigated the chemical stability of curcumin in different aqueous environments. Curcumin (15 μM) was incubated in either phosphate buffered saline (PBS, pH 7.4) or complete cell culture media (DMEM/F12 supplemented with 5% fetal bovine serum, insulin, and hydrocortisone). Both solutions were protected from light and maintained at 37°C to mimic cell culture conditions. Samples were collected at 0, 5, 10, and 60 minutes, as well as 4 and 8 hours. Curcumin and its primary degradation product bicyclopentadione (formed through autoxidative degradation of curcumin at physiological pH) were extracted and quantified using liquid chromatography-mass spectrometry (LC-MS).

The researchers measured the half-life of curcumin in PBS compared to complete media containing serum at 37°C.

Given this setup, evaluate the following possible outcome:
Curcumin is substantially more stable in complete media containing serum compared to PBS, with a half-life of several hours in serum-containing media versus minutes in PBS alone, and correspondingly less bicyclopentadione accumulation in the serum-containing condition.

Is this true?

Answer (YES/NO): YES